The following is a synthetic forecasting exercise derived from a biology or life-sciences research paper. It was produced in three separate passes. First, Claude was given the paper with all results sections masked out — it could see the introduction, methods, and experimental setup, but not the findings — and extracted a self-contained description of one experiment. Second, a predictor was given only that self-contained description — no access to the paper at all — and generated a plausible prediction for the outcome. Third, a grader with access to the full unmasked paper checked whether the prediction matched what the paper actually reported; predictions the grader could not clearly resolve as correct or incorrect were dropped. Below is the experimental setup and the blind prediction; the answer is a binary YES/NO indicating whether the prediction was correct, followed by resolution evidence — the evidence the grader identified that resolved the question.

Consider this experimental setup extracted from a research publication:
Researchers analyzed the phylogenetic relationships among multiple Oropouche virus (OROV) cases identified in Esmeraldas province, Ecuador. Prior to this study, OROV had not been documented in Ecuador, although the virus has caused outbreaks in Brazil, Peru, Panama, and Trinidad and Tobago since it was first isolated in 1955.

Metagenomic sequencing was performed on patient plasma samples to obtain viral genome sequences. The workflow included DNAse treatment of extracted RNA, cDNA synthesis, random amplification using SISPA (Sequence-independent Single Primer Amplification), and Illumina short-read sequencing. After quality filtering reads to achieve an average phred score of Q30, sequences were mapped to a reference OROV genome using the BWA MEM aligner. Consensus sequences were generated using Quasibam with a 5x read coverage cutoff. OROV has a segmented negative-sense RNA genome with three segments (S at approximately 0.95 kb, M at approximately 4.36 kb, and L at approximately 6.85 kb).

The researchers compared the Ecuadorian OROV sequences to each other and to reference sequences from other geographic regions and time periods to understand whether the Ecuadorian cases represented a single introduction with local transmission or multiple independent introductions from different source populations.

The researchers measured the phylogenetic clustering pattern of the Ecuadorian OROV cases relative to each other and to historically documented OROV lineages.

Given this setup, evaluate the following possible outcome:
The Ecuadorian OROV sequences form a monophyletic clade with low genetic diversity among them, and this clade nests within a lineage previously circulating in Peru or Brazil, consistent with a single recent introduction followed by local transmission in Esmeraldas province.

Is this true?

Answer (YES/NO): YES